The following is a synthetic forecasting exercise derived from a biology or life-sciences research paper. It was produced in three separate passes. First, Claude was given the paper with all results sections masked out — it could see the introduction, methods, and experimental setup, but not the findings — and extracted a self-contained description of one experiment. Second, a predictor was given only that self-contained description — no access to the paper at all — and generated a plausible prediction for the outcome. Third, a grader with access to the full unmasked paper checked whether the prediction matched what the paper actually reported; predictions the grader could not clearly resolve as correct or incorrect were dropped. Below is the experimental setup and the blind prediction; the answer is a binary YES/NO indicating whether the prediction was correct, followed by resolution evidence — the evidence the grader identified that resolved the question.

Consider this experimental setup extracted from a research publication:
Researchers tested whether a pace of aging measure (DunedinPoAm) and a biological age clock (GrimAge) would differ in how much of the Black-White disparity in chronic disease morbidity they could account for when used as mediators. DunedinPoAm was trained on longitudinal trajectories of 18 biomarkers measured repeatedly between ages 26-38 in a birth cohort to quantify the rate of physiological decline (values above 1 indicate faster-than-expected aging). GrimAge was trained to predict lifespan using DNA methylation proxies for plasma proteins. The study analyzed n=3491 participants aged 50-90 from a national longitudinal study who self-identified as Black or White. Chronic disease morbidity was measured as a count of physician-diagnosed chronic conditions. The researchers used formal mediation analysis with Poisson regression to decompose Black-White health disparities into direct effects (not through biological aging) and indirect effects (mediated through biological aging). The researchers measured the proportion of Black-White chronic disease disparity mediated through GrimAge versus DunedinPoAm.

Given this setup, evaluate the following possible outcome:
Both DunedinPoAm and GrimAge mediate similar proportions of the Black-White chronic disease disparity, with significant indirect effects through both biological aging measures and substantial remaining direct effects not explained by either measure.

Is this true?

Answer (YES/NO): YES